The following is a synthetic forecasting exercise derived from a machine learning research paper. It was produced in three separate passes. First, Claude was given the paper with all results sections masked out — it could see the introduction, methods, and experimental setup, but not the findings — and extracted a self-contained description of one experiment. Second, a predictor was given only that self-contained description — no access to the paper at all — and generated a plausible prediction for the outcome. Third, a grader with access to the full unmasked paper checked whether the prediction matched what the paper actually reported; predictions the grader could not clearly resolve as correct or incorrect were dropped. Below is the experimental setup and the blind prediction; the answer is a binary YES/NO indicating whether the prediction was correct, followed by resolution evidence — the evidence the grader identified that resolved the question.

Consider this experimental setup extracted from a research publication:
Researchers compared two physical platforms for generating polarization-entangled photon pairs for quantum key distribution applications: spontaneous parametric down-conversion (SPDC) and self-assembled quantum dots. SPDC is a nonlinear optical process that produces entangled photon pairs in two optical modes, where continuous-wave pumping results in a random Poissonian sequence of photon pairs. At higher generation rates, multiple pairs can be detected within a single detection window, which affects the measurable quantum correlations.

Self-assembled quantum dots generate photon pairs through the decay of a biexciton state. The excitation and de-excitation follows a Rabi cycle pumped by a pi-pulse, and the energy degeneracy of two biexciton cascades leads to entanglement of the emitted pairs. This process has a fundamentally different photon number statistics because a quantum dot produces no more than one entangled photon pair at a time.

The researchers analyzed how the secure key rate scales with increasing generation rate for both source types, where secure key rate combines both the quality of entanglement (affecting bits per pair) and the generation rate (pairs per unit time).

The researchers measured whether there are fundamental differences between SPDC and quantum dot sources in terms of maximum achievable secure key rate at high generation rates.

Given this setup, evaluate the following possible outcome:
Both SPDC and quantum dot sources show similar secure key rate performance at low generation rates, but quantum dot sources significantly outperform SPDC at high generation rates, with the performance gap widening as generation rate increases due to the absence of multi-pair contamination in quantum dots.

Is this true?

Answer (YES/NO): YES